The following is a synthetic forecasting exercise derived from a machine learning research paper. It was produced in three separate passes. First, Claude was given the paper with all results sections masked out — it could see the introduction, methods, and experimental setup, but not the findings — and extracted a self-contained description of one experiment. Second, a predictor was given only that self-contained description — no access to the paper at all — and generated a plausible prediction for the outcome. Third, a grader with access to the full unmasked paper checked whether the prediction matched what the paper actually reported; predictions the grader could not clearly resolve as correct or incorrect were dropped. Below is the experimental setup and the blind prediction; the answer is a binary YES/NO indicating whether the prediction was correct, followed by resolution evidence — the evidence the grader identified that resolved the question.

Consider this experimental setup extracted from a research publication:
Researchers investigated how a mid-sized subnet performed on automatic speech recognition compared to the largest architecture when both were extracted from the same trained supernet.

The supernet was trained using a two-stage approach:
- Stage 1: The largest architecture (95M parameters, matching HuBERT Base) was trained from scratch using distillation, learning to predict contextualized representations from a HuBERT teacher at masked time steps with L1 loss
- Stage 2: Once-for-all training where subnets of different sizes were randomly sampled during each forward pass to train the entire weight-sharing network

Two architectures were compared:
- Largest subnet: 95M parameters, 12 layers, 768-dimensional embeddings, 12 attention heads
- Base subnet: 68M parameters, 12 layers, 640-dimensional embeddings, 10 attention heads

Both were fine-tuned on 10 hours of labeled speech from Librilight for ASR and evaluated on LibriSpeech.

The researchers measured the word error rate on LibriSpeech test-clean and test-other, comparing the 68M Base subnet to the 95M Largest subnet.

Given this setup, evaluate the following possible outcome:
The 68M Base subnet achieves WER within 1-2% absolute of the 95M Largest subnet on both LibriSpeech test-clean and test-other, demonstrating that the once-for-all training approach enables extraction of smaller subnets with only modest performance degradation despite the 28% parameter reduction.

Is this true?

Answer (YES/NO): YES